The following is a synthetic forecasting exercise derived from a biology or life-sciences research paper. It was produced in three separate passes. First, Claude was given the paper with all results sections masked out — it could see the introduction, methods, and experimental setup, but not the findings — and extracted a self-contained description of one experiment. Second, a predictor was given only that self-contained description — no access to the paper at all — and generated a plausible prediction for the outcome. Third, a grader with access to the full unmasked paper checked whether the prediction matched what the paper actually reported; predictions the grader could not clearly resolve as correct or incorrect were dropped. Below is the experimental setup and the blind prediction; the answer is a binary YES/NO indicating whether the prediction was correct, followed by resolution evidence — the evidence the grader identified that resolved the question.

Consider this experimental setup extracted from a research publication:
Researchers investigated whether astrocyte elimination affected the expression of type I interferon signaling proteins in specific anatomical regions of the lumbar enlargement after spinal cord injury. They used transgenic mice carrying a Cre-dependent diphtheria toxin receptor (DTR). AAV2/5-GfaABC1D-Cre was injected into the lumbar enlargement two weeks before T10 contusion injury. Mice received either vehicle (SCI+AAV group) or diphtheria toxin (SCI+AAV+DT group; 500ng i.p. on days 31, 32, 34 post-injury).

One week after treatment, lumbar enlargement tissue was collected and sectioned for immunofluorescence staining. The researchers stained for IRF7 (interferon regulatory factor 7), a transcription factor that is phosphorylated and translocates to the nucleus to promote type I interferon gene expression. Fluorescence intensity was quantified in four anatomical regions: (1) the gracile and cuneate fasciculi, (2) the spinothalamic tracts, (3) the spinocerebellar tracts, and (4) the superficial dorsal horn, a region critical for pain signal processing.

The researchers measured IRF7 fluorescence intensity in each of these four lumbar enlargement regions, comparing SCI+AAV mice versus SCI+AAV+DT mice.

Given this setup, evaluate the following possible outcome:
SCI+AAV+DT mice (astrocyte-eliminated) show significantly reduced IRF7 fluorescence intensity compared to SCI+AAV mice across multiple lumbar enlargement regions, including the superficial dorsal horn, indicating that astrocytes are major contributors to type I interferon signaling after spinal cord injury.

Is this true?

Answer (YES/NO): NO